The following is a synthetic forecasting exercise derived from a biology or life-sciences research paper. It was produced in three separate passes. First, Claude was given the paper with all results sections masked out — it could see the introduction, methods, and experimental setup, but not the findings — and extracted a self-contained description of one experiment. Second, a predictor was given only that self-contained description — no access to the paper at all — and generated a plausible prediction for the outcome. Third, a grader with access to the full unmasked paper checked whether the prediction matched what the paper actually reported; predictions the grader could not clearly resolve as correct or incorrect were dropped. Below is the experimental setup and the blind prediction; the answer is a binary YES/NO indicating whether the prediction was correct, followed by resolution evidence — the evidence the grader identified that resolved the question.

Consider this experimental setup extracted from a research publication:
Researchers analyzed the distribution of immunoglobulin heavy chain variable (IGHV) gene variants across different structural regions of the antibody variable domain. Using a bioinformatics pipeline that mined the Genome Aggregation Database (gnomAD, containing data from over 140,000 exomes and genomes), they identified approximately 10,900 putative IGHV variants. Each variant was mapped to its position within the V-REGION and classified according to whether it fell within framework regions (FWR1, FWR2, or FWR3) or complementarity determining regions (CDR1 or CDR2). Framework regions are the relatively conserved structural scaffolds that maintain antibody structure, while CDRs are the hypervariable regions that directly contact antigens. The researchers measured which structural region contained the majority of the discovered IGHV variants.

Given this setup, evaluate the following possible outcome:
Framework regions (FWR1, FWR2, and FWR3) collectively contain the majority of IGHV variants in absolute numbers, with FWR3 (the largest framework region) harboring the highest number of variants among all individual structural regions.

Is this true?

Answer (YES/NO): YES